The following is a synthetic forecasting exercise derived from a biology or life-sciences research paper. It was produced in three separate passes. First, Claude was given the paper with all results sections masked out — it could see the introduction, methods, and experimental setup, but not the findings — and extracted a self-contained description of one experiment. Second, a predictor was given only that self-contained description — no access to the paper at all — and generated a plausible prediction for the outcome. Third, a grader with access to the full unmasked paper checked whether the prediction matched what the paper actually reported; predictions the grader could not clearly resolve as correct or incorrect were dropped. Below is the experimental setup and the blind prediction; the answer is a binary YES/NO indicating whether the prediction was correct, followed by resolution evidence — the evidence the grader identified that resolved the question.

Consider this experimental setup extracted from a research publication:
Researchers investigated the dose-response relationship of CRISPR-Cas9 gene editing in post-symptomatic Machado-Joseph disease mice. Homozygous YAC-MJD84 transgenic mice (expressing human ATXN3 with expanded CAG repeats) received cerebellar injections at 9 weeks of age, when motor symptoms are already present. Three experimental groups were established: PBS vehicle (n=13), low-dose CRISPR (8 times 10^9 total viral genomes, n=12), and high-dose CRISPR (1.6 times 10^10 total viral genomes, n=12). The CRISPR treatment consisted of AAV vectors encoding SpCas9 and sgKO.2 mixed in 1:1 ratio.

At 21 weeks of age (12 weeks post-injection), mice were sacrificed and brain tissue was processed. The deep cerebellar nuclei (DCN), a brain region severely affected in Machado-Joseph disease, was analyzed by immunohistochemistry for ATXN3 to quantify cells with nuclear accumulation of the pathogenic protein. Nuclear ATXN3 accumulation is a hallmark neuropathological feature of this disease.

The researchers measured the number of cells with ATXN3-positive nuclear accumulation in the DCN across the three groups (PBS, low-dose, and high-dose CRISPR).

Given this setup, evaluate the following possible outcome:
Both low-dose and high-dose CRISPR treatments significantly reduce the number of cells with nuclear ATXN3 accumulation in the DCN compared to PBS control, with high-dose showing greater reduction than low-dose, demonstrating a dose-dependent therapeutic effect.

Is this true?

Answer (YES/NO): NO